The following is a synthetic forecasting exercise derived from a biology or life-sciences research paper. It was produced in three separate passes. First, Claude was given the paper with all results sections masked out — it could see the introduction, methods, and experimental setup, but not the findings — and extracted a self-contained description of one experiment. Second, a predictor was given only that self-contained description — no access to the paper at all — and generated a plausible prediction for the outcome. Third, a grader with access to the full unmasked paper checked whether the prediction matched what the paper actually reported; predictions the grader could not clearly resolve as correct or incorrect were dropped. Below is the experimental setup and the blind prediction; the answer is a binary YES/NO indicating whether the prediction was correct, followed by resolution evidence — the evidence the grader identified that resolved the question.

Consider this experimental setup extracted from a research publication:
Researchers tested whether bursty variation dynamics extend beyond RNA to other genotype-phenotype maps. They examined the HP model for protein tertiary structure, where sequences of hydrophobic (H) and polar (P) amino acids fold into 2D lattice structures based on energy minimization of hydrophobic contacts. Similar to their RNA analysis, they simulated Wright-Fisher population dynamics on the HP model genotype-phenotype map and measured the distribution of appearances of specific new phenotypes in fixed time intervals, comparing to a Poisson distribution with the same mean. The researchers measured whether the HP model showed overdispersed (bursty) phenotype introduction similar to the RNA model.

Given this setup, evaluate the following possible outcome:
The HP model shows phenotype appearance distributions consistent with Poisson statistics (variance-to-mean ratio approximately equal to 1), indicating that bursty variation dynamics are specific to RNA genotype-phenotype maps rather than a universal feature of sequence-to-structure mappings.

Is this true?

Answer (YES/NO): NO